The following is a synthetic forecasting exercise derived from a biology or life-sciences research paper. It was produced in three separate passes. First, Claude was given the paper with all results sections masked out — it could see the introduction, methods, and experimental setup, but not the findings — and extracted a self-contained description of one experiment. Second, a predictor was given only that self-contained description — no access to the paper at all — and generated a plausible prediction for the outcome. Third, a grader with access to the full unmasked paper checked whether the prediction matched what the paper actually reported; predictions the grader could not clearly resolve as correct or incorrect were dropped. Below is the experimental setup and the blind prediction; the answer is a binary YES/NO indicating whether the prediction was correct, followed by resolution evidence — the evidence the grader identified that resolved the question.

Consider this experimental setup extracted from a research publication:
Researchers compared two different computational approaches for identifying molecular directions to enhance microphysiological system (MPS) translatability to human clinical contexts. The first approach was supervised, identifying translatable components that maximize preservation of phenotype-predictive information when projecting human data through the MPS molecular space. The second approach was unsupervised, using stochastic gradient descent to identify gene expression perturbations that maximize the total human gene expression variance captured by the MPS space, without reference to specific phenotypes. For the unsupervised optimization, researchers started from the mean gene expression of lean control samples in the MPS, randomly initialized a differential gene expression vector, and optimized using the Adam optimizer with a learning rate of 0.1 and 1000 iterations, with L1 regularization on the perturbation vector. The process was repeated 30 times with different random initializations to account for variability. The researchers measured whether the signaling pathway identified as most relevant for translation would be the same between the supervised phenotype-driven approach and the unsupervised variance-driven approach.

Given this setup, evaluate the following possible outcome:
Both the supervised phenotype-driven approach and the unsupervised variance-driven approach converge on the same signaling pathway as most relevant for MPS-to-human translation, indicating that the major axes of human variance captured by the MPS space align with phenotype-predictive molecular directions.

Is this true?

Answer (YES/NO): NO